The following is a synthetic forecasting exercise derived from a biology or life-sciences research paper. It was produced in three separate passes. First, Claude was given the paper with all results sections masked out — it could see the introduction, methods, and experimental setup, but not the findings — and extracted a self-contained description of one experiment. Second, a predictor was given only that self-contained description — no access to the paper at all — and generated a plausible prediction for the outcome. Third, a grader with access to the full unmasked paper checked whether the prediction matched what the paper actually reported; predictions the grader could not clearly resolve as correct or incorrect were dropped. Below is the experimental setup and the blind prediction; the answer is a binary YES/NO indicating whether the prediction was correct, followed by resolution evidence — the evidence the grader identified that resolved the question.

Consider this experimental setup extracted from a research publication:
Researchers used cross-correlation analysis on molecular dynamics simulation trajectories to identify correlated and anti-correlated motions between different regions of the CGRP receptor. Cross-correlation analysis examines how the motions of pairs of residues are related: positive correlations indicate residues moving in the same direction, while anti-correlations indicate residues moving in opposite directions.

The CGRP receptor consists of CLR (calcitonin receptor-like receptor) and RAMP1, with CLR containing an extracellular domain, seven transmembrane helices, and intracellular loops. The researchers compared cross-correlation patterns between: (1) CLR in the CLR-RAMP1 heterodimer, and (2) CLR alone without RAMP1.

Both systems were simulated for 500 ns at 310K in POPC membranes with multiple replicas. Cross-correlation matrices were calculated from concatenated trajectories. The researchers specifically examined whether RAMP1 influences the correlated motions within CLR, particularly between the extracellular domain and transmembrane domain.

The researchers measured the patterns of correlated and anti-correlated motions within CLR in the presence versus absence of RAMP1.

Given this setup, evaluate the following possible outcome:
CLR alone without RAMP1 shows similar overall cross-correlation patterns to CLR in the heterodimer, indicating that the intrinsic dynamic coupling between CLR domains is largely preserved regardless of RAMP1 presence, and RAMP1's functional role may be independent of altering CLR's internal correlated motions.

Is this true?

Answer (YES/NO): NO